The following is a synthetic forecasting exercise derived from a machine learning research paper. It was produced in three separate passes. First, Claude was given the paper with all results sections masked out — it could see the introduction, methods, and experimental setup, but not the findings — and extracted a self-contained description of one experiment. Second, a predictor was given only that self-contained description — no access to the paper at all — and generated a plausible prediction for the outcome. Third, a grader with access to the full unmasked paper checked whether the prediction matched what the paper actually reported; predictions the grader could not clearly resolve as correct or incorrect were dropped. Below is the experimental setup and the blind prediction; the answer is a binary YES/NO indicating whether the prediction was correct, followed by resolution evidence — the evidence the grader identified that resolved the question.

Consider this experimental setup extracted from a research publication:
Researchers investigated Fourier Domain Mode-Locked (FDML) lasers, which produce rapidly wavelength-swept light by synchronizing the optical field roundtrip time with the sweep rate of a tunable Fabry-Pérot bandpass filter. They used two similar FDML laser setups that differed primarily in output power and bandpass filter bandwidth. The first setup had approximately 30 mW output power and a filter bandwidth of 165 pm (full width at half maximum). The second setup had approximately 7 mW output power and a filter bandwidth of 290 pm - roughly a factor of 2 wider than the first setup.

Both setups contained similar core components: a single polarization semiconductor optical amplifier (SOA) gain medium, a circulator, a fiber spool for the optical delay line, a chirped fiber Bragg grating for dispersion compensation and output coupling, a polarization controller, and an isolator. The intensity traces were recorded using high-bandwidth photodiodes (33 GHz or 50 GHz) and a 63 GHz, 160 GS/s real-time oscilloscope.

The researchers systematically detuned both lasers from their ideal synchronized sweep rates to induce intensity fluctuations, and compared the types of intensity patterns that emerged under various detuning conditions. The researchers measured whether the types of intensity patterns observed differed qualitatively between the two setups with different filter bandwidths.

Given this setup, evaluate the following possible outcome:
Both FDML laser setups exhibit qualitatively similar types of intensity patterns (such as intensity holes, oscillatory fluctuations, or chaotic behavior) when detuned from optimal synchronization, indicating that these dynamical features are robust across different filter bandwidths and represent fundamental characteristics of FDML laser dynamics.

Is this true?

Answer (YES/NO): YES